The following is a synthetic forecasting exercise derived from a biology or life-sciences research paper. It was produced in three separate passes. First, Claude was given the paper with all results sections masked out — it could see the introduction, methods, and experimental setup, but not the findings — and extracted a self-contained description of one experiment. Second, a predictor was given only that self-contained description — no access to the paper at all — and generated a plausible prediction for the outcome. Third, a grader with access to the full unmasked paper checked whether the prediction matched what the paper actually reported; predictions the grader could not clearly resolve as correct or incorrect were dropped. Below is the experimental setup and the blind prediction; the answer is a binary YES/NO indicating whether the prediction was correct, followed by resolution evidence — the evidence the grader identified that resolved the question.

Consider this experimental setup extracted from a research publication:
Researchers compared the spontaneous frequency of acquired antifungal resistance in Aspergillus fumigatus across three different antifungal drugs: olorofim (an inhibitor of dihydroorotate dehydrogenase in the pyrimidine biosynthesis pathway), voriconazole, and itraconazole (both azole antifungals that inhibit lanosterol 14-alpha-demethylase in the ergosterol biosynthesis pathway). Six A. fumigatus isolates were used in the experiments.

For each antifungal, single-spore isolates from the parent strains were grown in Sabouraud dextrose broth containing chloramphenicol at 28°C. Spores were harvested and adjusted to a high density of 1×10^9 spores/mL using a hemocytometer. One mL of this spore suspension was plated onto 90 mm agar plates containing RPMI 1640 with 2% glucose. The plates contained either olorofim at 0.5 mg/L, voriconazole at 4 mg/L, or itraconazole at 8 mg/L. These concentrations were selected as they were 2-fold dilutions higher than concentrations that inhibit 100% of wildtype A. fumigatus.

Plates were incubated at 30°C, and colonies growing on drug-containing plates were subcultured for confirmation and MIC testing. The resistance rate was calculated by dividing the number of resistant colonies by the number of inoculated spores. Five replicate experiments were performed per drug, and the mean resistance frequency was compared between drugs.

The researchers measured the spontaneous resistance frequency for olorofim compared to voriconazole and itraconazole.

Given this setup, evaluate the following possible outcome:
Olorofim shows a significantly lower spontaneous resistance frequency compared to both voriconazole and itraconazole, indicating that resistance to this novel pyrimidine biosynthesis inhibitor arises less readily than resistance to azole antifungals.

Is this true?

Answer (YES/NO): NO